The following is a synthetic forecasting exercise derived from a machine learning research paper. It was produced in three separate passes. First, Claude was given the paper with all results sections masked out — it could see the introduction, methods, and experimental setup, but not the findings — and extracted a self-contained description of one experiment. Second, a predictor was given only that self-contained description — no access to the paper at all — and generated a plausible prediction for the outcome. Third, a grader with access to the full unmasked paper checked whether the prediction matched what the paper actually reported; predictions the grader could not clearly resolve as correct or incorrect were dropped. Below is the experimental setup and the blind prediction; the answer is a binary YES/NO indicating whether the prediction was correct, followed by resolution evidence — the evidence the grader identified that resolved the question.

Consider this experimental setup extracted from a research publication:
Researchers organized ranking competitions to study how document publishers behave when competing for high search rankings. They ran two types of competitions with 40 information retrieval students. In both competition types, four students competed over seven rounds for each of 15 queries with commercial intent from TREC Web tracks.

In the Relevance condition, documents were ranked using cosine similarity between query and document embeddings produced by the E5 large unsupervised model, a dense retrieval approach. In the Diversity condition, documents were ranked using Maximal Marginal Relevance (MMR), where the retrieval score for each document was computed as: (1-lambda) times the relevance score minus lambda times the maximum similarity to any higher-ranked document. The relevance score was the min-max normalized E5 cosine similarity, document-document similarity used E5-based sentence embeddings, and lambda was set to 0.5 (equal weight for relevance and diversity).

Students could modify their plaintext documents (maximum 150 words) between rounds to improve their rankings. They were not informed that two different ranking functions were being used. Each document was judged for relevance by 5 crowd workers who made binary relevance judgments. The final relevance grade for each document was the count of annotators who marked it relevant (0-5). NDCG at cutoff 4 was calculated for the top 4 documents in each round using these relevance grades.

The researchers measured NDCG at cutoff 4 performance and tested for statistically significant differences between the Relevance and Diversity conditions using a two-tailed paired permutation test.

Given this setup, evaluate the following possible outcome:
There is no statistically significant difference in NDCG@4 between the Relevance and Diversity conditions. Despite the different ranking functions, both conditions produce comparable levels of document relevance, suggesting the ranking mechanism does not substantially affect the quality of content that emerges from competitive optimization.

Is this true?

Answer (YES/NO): YES